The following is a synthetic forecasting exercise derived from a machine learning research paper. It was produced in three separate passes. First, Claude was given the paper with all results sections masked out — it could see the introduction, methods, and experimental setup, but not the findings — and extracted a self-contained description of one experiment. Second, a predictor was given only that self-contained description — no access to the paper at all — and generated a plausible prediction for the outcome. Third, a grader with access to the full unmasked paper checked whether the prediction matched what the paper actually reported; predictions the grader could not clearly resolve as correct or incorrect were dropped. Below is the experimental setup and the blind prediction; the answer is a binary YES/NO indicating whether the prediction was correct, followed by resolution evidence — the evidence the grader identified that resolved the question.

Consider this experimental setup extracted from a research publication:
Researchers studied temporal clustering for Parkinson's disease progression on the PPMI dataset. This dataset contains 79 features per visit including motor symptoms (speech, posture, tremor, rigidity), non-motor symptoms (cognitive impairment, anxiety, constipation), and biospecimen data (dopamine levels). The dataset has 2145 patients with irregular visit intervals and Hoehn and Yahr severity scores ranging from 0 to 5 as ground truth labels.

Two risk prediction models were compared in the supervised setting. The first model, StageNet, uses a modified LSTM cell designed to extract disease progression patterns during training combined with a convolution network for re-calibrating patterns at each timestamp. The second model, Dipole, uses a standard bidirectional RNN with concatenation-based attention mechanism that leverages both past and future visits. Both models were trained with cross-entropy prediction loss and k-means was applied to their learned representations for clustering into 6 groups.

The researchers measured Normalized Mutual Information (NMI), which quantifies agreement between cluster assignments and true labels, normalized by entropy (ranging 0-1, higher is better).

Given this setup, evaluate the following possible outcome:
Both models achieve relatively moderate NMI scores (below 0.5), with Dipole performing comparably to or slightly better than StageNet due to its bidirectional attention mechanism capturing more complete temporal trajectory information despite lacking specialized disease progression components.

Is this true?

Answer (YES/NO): YES